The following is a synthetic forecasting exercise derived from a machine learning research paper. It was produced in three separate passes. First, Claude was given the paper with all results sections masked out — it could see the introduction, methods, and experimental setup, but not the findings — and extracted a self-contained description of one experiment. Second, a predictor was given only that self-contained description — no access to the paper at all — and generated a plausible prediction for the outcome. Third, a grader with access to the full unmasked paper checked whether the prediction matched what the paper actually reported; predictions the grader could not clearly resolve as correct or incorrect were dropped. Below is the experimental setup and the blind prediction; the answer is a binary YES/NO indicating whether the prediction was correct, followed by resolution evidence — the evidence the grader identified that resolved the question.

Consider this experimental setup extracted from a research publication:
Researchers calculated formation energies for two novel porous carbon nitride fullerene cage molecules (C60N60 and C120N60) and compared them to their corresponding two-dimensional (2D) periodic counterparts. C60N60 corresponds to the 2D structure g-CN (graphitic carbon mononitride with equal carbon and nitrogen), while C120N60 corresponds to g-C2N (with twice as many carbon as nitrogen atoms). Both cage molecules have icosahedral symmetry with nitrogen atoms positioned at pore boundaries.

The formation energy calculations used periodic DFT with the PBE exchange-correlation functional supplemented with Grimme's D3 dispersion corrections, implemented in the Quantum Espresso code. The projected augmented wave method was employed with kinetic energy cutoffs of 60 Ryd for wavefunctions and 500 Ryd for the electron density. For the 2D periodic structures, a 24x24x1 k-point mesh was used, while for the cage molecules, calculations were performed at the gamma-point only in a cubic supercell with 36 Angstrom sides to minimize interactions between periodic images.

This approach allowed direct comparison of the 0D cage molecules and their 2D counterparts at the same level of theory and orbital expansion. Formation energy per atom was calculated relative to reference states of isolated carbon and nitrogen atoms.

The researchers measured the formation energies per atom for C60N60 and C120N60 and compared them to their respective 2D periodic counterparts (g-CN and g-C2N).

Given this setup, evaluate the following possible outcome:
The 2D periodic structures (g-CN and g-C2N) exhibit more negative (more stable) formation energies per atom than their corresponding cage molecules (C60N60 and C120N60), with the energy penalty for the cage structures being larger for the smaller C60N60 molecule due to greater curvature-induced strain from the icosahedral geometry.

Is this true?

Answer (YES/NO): YES